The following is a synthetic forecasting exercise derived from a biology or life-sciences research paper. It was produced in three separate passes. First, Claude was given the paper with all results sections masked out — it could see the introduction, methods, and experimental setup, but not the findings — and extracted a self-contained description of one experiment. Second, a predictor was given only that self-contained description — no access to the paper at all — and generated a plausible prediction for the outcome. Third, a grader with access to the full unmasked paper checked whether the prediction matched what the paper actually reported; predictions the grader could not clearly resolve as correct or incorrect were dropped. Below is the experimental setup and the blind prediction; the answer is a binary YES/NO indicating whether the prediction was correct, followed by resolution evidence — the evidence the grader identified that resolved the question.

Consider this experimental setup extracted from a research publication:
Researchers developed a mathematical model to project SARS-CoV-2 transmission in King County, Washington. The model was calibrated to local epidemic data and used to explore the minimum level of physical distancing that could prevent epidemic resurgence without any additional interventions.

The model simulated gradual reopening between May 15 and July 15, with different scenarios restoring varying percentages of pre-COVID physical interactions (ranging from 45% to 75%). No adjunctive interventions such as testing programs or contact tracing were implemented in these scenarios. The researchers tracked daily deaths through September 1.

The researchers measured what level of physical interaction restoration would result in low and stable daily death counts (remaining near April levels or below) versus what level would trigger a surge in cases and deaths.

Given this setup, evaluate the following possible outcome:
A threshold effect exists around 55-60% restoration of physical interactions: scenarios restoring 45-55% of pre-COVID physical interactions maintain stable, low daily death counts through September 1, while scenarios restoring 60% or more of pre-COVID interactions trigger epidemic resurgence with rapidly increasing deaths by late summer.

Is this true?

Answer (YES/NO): YES